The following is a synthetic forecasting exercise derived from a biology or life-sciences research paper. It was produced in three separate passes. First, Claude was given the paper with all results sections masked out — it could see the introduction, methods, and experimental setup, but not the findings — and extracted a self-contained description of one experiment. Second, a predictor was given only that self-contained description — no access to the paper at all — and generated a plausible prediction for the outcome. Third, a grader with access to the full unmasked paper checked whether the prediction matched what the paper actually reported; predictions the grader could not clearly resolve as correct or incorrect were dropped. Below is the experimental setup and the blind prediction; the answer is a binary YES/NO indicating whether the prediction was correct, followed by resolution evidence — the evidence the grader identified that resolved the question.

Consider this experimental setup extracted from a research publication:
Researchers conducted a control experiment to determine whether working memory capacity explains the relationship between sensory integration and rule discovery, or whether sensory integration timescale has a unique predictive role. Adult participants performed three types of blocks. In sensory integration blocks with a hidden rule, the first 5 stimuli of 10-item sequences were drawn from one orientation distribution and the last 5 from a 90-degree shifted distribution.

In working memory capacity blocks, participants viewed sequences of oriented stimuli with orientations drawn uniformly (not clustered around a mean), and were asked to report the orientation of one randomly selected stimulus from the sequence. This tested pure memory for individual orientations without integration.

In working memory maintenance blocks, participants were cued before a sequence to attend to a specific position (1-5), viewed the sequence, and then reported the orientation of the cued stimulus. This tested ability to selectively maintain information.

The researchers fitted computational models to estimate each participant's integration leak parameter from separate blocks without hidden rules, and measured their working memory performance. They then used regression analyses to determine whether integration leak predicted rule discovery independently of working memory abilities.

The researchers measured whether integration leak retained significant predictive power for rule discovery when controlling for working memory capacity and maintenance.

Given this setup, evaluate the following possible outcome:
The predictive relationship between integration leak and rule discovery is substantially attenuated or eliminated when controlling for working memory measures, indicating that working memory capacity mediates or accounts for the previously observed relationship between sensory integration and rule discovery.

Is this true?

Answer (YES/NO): NO